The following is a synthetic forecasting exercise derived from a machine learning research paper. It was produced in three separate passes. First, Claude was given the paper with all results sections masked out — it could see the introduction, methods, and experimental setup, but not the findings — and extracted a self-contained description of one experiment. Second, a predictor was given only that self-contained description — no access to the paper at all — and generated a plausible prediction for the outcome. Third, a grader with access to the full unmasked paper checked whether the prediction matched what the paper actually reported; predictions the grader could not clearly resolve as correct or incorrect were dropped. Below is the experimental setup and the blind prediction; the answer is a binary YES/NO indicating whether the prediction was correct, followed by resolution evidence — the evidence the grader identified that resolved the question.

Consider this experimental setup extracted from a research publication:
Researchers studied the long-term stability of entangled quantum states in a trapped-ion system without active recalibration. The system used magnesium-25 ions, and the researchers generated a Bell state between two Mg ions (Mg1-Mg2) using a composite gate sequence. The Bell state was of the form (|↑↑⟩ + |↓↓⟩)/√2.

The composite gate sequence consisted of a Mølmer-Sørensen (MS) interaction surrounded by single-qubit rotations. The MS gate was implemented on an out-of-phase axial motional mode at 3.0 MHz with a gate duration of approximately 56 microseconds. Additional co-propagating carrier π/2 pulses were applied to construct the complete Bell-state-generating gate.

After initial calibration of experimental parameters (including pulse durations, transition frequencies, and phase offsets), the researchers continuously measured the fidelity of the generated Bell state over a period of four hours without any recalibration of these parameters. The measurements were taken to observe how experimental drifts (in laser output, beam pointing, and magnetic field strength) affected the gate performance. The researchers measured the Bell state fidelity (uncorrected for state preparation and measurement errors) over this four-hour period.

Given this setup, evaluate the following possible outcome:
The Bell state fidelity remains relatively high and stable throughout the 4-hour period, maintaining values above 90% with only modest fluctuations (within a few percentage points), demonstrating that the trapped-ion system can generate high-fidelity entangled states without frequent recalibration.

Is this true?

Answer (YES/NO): NO